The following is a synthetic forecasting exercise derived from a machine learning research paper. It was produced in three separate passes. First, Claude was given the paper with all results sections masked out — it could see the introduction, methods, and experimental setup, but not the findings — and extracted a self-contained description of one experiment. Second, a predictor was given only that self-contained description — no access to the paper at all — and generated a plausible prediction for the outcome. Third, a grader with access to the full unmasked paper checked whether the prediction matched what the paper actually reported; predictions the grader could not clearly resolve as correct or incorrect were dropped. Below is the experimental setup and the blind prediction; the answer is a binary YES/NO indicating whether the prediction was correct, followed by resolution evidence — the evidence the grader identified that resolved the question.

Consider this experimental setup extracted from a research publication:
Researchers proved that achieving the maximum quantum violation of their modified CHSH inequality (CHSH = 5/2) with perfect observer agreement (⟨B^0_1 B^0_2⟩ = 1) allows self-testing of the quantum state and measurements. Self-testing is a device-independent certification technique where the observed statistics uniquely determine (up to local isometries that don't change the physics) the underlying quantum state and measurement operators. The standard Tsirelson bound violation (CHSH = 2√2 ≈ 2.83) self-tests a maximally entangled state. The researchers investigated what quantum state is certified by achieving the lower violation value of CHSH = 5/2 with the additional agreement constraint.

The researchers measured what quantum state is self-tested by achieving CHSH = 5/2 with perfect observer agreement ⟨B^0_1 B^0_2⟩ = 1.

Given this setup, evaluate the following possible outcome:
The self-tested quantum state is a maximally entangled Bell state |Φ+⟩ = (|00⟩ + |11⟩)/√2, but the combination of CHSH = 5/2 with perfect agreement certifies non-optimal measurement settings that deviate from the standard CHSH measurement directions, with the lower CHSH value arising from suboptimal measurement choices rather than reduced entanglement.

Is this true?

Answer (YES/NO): YES